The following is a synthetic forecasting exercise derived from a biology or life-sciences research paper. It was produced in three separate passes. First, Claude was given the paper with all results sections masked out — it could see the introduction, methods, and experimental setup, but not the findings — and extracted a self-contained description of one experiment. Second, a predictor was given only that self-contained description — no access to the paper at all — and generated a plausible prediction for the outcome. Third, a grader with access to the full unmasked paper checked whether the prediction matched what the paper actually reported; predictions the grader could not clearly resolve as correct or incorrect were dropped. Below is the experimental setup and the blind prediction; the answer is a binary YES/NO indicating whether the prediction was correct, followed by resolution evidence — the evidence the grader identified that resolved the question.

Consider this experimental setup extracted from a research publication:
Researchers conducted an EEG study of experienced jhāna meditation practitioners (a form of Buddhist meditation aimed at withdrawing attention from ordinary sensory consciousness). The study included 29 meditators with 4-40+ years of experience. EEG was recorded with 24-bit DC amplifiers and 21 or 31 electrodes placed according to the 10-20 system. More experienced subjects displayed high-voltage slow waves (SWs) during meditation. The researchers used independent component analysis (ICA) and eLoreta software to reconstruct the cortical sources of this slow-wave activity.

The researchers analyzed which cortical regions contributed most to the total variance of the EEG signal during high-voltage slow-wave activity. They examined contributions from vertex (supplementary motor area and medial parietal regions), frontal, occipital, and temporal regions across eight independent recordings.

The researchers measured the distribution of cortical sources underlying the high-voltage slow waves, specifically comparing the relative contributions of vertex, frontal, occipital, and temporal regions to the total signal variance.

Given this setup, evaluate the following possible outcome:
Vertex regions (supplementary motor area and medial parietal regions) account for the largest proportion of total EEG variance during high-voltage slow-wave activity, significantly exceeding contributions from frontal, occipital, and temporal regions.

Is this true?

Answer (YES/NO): YES